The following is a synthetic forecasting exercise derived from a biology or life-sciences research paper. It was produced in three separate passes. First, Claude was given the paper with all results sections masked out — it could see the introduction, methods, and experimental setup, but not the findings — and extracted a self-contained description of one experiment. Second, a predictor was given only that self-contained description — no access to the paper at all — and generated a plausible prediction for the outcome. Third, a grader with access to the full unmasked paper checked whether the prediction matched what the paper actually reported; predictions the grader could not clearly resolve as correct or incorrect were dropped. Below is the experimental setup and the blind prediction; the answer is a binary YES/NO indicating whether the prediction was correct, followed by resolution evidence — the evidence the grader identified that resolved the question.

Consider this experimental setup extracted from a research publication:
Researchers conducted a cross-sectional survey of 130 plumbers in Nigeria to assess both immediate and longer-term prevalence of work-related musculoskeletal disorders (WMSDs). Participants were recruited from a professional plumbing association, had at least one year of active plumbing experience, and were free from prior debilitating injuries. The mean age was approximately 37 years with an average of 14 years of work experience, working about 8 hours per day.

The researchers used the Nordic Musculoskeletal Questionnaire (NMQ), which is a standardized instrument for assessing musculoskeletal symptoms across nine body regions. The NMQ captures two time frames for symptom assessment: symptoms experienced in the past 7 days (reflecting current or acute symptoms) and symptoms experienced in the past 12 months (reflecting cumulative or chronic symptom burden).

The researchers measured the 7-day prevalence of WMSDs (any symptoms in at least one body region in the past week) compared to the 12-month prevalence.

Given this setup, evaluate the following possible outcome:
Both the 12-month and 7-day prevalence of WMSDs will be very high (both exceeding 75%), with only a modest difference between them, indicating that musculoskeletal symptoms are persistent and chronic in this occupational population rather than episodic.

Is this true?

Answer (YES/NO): NO